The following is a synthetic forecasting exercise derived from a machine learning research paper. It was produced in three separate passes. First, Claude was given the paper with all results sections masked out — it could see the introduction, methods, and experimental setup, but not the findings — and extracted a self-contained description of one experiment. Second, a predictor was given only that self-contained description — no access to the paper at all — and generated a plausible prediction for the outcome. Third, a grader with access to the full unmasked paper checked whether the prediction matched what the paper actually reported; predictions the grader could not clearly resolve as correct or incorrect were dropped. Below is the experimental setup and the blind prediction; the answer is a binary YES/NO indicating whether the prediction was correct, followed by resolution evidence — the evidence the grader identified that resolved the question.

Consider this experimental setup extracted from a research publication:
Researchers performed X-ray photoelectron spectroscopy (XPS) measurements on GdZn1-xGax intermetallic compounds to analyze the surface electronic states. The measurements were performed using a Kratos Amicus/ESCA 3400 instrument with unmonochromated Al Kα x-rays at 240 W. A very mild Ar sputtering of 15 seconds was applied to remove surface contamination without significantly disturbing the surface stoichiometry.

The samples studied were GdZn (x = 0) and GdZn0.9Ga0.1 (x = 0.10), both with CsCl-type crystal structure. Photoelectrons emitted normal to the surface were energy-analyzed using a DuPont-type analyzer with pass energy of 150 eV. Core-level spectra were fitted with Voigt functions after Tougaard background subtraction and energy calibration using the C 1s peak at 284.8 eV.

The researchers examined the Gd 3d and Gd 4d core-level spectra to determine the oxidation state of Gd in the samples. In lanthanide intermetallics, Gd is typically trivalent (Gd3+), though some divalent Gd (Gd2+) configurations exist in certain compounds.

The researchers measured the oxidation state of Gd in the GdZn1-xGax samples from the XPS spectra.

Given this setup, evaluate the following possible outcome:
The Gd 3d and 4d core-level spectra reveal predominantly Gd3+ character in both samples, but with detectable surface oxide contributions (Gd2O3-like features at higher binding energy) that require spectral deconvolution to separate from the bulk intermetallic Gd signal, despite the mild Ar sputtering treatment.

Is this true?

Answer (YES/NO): NO